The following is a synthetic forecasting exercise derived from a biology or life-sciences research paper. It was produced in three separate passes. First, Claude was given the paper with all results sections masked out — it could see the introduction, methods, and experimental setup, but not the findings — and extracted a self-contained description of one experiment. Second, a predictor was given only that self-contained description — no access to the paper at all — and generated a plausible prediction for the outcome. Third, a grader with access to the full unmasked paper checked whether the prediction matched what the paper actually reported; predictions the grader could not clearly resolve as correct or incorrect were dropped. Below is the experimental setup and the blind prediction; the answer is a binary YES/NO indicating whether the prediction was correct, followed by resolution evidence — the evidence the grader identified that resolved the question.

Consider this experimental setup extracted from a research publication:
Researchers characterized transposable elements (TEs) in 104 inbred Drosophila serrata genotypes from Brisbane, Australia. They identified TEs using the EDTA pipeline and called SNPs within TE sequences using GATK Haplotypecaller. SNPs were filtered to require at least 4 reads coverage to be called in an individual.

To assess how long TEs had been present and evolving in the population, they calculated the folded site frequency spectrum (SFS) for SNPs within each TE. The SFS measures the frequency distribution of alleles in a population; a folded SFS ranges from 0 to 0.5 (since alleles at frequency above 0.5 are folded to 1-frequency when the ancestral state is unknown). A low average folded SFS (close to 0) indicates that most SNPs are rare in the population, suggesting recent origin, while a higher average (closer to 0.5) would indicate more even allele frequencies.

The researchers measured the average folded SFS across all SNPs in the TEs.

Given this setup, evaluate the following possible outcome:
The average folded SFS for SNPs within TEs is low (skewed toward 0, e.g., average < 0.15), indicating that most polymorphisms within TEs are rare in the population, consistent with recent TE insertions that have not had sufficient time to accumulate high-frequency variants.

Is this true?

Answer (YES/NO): YES